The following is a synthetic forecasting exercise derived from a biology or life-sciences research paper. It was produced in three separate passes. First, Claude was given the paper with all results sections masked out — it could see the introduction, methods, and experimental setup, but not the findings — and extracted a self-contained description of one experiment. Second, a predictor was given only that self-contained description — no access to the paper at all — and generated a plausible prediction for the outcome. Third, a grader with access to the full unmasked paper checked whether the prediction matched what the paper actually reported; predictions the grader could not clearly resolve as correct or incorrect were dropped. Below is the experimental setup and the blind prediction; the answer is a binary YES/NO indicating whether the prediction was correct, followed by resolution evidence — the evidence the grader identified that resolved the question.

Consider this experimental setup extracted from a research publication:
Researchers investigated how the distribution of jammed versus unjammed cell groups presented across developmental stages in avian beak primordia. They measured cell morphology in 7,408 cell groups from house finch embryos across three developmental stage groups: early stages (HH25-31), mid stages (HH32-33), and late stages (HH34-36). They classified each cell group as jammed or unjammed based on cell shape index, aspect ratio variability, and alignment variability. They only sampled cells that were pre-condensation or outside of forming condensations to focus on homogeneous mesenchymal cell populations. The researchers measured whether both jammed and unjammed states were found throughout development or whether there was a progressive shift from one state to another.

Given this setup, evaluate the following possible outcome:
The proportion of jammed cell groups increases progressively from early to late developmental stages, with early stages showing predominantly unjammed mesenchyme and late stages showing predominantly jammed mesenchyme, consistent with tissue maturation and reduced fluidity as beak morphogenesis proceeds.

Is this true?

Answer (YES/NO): NO